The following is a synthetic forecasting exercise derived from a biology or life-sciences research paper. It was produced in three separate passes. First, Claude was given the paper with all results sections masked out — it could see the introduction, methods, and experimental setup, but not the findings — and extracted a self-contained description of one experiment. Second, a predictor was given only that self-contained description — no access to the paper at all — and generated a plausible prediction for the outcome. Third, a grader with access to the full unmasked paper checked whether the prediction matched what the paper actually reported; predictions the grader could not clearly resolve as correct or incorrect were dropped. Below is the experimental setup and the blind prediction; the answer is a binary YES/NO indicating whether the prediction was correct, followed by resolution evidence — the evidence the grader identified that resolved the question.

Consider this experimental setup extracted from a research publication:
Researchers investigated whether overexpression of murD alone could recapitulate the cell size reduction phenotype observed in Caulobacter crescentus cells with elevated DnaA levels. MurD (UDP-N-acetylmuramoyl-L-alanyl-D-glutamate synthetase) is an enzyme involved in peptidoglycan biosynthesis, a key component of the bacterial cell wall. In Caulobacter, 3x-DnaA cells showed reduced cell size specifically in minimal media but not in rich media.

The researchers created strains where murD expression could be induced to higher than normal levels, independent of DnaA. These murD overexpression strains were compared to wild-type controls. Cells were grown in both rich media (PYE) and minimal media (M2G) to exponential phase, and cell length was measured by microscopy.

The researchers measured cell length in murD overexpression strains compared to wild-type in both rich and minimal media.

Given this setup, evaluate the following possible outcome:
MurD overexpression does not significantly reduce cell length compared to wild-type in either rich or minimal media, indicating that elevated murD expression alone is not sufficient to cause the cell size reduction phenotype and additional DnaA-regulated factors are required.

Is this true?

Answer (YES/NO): NO